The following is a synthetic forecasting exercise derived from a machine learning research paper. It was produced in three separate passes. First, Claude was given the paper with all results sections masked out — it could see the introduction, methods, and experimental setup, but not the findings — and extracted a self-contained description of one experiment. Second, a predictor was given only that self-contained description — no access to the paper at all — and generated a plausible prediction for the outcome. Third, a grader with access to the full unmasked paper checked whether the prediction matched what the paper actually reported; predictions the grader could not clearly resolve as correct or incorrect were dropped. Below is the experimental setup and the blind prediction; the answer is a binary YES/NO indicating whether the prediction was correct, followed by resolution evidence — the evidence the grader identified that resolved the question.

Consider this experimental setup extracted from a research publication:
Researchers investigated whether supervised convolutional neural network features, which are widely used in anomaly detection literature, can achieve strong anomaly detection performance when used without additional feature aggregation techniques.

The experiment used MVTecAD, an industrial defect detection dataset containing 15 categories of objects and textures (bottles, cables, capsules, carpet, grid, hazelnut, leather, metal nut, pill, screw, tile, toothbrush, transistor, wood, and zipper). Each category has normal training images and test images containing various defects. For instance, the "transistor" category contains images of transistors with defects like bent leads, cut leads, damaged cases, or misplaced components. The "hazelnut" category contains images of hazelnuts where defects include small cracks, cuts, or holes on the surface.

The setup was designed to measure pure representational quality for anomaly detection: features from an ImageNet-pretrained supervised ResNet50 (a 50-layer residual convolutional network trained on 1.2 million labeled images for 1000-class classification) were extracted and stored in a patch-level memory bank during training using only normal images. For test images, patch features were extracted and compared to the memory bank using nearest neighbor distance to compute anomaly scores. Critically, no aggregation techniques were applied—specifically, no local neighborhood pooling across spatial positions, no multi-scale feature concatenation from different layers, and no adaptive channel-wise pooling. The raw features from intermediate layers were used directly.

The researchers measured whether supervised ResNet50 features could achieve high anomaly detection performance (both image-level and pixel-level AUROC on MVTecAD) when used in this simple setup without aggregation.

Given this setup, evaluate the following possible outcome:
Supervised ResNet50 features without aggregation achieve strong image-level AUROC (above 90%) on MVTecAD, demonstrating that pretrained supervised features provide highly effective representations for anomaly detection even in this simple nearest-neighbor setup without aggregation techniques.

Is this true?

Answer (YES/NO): NO